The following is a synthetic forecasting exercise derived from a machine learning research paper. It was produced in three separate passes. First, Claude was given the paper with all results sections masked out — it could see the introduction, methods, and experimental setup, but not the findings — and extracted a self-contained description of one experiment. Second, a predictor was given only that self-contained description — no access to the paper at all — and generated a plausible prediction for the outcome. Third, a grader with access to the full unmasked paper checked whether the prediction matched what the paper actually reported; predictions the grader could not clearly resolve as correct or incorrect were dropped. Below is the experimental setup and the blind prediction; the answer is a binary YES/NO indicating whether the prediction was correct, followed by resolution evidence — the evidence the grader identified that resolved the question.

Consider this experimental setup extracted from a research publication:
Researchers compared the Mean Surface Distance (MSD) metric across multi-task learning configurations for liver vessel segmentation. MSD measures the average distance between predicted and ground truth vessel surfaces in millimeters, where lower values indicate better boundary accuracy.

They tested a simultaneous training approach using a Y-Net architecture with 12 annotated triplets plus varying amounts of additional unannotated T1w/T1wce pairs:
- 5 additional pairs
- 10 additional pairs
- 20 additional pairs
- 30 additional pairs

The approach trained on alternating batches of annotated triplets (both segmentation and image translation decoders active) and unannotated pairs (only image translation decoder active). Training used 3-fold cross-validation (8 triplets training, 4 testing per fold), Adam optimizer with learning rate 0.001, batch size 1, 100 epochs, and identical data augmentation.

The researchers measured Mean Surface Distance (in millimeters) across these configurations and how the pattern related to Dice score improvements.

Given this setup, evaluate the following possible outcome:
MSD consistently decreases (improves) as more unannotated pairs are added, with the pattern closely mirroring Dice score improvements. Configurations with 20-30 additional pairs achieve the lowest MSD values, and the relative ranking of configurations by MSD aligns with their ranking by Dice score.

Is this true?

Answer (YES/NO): NO